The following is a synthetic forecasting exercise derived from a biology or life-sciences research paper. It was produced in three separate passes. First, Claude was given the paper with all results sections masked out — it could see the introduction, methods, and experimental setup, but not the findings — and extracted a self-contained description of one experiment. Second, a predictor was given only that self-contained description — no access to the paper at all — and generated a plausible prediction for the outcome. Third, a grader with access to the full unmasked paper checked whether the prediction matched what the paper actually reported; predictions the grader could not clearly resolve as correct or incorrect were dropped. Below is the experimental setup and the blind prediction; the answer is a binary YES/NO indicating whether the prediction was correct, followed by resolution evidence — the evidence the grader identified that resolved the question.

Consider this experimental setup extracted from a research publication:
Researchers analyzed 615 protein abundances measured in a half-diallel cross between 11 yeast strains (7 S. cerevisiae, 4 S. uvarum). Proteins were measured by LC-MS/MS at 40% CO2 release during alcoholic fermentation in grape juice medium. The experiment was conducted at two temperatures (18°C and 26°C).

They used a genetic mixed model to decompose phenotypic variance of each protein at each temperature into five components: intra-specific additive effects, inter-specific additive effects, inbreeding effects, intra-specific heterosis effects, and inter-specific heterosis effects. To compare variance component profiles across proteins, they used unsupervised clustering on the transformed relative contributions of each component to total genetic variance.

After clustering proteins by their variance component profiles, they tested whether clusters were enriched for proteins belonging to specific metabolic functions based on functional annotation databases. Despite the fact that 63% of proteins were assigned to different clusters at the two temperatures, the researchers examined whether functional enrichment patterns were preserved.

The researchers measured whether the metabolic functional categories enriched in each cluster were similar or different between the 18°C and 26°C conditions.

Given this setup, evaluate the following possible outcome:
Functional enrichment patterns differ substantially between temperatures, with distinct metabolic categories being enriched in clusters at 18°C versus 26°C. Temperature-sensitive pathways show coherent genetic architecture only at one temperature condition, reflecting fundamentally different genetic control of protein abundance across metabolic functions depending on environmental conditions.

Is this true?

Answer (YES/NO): NO